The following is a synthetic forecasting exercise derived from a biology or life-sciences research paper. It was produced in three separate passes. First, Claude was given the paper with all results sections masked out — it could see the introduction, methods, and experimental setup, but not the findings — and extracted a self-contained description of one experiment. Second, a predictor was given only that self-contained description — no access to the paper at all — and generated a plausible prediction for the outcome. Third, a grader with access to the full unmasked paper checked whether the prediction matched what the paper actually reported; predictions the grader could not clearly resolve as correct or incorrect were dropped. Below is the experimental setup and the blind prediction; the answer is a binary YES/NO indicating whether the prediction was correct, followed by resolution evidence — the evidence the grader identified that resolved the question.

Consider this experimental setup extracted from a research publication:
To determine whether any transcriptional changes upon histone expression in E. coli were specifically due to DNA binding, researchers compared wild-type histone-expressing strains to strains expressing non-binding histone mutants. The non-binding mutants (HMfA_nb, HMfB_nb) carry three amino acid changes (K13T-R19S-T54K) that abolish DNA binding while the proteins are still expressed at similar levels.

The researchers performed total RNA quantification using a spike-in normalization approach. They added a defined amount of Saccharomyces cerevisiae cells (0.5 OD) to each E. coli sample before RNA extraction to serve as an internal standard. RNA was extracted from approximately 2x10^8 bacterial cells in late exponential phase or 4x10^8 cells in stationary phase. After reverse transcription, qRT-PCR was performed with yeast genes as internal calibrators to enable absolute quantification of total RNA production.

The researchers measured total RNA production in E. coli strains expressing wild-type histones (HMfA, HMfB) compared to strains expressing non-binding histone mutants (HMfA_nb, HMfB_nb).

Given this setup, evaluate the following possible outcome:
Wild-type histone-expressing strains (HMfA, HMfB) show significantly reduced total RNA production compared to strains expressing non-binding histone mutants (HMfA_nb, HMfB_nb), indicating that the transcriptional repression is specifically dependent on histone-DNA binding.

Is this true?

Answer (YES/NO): NO